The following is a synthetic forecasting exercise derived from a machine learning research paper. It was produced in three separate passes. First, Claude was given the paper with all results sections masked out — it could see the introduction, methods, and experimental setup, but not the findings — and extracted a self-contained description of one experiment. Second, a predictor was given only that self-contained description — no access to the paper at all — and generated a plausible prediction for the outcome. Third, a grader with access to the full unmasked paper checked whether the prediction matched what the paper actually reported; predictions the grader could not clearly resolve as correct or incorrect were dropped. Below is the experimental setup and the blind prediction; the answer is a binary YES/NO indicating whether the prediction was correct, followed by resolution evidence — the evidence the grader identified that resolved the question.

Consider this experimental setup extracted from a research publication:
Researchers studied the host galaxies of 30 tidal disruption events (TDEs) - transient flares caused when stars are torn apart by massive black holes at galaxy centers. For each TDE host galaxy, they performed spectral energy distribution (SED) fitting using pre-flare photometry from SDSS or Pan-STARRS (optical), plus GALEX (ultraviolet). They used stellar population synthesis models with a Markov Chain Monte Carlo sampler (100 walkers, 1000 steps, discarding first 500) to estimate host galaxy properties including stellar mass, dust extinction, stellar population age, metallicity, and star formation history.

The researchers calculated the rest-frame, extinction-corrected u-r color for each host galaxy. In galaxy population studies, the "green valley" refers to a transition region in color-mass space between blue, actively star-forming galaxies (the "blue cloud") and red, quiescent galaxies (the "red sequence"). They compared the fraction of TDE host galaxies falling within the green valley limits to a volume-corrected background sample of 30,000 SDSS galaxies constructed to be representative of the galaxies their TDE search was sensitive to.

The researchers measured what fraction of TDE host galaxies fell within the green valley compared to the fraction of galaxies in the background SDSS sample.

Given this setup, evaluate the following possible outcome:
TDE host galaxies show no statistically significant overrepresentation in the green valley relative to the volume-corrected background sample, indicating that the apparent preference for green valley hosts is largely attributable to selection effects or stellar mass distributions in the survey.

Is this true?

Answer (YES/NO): NO